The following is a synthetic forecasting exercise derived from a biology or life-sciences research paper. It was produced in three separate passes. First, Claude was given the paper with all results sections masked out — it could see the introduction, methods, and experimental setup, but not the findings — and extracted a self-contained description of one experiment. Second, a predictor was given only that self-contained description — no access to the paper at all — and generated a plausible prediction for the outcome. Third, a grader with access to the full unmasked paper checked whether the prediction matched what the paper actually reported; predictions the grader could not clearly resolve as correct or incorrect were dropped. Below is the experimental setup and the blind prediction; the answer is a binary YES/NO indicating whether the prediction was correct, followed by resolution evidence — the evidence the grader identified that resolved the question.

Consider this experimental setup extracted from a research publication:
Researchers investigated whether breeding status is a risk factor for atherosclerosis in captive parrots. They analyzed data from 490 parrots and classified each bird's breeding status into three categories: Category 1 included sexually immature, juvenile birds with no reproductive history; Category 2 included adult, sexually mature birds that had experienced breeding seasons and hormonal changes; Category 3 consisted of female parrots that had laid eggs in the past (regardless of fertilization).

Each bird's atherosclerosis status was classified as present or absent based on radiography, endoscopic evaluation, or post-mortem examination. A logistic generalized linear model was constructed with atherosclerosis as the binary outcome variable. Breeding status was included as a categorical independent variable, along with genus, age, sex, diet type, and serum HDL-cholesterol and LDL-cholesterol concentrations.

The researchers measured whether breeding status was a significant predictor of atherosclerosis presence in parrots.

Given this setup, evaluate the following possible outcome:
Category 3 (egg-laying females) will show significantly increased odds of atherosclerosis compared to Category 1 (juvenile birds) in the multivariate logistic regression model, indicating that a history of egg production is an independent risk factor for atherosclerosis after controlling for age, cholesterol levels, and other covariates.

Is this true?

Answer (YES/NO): NO